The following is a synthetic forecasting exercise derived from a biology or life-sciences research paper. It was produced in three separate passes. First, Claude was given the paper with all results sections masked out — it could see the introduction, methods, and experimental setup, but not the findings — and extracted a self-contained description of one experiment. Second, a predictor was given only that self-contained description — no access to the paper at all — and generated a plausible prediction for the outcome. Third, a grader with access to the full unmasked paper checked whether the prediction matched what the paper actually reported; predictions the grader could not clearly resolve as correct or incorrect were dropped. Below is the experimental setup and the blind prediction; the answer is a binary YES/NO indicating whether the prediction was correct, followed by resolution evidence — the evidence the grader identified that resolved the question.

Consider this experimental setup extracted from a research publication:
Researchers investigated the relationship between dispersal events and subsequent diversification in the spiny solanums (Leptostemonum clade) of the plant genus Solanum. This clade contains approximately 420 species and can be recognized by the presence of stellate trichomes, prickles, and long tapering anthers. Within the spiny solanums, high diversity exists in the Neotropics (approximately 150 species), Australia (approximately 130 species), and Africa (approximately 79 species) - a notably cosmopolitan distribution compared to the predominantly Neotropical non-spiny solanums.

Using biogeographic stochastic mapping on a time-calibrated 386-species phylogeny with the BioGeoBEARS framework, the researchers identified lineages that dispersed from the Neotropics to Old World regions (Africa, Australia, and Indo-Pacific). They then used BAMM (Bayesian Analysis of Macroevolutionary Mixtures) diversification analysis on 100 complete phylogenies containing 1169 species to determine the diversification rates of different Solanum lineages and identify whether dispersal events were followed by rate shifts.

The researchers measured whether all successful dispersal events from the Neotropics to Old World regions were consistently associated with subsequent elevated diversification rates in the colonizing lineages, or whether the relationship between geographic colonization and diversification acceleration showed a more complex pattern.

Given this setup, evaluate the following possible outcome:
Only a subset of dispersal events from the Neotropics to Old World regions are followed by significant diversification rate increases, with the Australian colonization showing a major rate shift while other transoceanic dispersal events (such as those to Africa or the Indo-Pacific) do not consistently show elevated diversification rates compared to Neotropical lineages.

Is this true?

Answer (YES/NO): NO